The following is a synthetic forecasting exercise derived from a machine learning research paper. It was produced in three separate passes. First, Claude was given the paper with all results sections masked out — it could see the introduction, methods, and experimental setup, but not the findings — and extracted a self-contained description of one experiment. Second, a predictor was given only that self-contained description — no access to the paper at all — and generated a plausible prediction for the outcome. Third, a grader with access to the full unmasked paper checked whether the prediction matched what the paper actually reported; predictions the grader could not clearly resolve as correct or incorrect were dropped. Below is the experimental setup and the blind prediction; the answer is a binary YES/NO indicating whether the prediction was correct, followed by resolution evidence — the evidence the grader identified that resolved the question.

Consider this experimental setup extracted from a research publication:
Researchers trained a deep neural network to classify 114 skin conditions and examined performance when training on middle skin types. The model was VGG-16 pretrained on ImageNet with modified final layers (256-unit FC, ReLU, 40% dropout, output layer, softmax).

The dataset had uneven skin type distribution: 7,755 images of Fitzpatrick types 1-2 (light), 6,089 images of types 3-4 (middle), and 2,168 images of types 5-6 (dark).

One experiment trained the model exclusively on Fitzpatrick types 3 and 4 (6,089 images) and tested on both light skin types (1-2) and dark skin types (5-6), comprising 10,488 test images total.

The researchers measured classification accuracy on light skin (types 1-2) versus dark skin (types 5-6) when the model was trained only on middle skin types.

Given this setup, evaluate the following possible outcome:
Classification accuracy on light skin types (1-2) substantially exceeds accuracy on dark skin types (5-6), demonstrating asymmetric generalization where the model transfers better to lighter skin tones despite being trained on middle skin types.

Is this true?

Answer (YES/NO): NO